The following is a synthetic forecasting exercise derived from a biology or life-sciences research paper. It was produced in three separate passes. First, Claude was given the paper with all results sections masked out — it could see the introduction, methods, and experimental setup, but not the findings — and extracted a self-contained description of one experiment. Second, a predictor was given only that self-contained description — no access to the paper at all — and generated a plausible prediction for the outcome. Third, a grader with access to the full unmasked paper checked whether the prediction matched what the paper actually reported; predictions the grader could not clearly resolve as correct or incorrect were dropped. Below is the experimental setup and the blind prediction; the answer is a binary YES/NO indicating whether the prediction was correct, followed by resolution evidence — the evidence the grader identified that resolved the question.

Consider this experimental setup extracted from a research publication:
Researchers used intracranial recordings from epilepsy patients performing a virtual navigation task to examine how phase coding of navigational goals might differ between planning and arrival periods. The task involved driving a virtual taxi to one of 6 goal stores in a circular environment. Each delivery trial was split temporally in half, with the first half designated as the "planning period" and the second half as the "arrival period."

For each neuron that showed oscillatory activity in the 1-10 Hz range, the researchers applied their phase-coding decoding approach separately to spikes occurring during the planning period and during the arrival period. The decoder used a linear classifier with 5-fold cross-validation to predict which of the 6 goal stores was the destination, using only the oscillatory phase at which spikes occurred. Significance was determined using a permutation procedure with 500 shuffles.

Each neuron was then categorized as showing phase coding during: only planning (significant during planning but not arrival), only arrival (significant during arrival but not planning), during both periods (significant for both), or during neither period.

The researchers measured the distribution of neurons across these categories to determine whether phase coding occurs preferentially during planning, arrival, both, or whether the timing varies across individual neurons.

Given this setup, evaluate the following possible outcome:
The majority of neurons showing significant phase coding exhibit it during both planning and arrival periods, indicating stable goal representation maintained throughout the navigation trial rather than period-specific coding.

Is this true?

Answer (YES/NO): NO